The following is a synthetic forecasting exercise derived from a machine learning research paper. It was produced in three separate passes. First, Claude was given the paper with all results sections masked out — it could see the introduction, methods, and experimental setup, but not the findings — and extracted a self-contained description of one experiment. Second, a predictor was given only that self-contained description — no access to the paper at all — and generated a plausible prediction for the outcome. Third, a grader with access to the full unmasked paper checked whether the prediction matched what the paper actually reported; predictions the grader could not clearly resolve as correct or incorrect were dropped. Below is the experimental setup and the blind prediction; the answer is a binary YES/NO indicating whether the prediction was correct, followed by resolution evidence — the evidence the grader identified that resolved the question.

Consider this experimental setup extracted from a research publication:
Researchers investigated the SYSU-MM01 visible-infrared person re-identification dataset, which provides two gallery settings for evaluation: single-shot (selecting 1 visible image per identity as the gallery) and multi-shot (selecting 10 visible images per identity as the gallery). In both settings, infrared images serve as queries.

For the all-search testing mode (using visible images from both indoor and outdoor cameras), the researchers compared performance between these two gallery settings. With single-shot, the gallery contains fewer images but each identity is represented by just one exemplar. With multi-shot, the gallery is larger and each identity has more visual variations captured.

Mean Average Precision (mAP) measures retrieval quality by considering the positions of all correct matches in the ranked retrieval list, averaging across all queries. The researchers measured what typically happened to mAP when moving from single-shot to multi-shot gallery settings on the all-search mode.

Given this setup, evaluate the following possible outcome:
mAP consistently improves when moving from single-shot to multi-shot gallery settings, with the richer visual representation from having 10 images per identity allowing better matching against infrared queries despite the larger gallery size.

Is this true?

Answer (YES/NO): NO